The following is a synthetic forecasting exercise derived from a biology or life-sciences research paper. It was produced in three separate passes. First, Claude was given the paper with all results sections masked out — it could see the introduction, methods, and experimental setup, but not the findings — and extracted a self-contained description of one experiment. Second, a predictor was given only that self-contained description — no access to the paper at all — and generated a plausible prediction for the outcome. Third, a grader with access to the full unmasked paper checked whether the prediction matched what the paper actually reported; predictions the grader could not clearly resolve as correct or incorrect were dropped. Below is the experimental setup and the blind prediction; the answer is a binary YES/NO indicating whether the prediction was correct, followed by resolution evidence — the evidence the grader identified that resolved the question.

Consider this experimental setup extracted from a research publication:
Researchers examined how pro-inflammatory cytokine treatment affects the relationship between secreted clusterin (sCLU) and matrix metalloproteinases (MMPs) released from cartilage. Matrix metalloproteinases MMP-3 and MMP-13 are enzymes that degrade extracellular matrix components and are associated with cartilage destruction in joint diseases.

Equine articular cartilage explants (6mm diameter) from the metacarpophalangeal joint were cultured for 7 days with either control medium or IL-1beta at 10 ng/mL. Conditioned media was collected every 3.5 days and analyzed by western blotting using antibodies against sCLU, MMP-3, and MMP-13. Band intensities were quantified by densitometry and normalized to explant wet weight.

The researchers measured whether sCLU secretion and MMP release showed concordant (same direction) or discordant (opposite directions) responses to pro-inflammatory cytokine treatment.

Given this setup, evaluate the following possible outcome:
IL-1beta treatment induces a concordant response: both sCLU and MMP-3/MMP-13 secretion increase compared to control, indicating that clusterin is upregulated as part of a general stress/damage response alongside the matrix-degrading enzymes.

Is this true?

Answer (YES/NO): NO